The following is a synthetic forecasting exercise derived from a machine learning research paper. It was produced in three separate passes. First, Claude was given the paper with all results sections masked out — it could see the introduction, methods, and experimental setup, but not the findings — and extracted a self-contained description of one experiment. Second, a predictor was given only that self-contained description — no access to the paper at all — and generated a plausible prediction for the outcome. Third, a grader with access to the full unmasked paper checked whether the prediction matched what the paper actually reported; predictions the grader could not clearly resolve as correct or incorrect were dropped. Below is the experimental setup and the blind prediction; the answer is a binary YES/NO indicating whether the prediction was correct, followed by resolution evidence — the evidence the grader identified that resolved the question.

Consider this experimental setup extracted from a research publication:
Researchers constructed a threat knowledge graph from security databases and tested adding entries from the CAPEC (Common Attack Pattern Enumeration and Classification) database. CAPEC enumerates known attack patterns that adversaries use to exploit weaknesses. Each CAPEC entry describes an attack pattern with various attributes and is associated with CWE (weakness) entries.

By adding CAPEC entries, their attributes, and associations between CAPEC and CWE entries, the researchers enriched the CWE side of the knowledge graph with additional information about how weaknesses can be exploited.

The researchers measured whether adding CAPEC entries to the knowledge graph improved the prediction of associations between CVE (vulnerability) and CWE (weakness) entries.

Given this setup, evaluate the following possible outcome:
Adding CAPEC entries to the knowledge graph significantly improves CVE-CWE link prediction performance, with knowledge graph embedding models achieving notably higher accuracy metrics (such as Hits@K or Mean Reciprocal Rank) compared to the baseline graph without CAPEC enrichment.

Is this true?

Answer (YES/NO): NO